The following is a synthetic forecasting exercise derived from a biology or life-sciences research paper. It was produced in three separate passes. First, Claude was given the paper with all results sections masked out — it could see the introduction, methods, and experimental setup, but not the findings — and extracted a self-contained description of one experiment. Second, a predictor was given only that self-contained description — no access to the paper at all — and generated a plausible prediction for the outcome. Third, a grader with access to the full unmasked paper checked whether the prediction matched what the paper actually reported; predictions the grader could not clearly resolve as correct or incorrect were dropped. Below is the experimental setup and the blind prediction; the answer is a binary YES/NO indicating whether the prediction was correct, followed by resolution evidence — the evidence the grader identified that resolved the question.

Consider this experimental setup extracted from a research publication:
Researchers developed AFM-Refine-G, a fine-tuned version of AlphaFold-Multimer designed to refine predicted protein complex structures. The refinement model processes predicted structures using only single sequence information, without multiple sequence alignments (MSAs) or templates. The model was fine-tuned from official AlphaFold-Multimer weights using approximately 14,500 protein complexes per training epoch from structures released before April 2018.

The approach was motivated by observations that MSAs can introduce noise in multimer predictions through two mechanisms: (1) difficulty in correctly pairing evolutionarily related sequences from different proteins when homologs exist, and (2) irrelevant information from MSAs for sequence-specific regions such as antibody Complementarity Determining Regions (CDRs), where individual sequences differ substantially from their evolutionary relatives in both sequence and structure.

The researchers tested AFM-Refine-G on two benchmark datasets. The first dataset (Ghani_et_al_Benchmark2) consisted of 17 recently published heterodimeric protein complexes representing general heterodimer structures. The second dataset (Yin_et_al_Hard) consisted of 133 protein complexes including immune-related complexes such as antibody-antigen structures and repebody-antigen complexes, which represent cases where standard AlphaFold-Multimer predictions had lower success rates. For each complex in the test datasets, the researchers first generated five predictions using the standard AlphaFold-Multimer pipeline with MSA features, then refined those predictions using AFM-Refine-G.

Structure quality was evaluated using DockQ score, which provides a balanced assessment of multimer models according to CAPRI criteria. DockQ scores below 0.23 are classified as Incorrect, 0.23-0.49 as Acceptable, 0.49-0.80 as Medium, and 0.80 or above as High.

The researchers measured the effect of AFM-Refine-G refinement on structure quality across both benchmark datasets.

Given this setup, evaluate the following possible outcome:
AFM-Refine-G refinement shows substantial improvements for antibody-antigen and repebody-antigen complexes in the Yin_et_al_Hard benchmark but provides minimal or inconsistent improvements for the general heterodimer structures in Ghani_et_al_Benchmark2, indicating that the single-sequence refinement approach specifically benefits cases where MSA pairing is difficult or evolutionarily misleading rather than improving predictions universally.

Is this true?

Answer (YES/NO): NO